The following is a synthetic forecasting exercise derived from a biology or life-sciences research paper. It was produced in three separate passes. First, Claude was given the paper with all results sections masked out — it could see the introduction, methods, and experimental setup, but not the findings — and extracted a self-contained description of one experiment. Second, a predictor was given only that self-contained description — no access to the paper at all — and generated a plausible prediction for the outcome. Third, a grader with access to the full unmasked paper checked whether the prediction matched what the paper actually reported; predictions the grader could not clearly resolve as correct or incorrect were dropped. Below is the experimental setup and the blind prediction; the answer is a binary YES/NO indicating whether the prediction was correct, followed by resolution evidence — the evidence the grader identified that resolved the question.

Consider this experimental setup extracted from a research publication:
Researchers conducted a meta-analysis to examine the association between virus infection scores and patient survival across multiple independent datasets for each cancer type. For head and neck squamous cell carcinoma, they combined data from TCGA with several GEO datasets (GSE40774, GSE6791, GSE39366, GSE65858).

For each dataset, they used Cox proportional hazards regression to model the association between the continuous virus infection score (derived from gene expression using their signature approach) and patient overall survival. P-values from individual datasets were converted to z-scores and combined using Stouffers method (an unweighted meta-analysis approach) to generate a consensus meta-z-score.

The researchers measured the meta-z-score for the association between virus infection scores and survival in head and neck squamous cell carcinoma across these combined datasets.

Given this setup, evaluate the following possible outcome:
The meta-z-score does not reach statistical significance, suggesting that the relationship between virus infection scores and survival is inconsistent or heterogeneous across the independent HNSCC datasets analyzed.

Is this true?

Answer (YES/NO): NO